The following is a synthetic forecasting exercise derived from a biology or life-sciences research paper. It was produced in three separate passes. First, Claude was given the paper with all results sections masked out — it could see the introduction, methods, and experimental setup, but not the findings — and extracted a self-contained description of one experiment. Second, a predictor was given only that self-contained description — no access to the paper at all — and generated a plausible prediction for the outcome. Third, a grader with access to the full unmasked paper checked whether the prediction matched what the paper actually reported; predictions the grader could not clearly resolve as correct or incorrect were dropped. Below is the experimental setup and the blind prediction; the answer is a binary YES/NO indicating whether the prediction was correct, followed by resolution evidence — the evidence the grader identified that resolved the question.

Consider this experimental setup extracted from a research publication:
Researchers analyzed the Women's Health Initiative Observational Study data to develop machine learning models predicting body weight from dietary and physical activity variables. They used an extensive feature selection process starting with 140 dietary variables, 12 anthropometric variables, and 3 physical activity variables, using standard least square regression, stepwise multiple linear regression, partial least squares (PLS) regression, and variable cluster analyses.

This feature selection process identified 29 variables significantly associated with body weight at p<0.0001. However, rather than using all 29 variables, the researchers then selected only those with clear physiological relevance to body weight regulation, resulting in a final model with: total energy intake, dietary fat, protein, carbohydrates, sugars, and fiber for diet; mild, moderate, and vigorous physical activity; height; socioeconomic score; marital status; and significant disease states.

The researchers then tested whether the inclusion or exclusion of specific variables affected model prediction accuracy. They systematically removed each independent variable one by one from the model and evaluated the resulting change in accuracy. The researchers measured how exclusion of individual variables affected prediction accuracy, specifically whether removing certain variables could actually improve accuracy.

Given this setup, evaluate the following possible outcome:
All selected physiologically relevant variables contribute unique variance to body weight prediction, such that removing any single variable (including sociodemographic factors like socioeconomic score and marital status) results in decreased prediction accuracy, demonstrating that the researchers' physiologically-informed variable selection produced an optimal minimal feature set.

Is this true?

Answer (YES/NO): NO